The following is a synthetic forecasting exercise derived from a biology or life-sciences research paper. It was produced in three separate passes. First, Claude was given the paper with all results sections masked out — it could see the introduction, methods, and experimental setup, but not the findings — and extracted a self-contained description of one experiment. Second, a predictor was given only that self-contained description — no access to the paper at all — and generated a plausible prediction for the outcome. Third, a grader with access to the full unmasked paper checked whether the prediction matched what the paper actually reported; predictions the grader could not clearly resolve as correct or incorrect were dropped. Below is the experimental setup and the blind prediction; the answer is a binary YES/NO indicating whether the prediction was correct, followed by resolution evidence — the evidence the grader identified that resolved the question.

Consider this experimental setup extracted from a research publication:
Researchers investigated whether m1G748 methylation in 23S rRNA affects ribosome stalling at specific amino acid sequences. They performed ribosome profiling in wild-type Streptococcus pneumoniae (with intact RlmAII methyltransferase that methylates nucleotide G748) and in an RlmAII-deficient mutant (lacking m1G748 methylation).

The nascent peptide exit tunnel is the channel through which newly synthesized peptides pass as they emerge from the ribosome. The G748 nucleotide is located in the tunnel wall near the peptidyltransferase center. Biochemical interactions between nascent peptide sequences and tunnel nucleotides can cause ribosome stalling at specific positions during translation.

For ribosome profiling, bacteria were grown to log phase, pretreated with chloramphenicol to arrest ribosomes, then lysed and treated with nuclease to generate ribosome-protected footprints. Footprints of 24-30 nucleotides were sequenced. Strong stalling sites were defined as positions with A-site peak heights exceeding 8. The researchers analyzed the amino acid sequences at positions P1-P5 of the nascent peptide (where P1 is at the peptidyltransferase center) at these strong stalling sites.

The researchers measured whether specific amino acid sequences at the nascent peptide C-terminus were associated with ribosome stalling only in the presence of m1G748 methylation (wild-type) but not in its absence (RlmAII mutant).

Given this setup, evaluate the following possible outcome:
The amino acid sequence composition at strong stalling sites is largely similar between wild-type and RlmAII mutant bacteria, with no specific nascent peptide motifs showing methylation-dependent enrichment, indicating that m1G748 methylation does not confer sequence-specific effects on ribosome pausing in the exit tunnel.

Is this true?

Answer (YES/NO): NO